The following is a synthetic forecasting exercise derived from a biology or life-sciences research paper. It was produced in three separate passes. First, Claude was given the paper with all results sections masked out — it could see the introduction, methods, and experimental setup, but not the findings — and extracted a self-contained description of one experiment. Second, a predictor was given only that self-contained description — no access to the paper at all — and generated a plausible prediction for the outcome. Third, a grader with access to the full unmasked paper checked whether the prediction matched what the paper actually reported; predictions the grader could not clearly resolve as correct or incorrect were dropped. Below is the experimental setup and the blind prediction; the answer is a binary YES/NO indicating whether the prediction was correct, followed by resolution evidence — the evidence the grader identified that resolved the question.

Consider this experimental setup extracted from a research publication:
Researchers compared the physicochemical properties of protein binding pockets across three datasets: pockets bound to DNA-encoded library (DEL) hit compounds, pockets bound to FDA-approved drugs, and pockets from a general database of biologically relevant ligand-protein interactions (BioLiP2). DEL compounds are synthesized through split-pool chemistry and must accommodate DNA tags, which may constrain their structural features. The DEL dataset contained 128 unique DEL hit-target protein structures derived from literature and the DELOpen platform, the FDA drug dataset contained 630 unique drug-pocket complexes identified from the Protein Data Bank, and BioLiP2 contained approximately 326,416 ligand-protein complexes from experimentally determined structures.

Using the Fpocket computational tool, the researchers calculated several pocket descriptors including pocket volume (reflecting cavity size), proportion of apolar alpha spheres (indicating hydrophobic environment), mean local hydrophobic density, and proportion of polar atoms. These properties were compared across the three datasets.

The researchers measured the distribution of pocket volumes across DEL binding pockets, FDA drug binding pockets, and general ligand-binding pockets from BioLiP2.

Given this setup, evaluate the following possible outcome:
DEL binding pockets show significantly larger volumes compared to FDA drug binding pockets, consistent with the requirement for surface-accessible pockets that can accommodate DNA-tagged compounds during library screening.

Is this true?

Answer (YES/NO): YES